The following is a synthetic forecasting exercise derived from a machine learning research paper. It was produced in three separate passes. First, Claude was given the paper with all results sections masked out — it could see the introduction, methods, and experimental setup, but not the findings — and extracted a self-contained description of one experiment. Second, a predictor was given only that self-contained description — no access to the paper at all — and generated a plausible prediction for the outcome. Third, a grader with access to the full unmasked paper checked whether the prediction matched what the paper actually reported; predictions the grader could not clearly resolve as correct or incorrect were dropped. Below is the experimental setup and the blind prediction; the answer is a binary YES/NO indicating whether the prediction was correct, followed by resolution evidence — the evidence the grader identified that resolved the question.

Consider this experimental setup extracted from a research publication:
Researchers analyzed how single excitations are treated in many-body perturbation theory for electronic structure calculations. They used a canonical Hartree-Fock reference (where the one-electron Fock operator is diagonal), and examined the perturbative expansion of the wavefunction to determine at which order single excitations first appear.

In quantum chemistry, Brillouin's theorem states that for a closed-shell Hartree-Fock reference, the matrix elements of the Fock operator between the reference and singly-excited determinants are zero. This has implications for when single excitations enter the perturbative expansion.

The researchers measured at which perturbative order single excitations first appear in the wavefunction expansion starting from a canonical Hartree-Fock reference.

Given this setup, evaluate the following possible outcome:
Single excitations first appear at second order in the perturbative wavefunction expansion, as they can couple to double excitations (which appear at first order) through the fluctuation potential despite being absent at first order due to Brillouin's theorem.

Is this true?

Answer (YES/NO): YES